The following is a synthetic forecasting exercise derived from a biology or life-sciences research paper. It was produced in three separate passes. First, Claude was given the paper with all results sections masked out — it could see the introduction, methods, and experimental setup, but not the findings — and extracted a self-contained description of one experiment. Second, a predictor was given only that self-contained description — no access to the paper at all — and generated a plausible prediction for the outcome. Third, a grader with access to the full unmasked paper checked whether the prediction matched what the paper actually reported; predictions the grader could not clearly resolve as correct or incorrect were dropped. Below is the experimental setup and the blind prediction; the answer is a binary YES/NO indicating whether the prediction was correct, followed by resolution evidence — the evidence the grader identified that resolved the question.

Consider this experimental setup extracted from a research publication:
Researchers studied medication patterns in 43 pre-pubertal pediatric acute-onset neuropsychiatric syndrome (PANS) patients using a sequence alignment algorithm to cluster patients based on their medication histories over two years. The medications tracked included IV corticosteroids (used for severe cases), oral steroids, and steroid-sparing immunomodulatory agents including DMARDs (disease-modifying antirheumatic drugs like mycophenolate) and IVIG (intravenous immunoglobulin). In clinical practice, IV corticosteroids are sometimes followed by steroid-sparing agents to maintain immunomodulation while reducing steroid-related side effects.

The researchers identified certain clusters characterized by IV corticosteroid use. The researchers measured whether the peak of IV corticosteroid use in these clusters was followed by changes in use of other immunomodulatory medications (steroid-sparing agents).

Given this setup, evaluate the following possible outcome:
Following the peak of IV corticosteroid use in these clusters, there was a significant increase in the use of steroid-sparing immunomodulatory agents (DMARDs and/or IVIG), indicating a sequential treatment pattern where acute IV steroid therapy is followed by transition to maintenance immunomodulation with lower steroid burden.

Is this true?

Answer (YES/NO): YES